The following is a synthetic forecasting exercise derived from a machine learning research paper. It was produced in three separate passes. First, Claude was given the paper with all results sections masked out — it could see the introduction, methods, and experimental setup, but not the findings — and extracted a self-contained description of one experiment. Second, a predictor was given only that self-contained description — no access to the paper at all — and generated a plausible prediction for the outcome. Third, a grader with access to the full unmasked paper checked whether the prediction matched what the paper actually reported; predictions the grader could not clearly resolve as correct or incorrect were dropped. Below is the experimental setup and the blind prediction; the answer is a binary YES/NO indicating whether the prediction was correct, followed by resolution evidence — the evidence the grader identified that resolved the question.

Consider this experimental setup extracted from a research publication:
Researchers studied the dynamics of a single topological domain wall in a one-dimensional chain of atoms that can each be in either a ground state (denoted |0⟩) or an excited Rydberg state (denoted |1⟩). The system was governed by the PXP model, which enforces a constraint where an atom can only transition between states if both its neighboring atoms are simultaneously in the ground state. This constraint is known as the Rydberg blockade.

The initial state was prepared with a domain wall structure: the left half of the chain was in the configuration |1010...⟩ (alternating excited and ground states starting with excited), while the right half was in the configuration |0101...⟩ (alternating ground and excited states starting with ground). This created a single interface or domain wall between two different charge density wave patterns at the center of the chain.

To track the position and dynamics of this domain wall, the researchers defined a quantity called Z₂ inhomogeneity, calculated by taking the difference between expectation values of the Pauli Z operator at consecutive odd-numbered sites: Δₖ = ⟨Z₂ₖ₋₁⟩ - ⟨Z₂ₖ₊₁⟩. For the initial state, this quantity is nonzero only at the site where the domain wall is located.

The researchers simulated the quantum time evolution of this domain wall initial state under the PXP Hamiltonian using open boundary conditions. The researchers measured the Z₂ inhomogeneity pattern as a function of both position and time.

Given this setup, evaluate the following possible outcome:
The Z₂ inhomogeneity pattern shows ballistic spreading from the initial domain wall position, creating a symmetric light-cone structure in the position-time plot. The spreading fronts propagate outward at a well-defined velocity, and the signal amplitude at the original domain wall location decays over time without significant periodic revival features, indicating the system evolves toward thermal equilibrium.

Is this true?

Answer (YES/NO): NO